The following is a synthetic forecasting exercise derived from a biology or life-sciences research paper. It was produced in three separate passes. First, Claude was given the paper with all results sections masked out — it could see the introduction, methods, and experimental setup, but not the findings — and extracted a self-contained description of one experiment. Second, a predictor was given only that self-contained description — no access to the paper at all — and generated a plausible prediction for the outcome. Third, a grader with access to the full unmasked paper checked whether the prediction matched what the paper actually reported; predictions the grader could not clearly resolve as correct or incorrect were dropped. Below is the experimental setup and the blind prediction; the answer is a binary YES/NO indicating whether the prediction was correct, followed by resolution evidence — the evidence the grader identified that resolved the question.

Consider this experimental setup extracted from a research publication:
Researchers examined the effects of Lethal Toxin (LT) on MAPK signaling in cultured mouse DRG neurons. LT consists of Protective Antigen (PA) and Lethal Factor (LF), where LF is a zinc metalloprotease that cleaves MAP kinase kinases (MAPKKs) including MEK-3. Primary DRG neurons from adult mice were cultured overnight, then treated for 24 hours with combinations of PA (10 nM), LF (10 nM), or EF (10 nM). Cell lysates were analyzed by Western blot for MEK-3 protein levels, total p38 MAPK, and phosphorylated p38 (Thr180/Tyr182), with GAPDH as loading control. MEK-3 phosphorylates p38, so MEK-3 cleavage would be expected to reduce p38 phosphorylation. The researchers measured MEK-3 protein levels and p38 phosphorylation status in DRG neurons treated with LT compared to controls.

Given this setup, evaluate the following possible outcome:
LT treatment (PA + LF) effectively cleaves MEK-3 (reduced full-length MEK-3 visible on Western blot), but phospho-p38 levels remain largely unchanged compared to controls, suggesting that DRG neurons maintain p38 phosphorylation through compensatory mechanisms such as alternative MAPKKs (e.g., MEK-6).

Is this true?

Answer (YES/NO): NO